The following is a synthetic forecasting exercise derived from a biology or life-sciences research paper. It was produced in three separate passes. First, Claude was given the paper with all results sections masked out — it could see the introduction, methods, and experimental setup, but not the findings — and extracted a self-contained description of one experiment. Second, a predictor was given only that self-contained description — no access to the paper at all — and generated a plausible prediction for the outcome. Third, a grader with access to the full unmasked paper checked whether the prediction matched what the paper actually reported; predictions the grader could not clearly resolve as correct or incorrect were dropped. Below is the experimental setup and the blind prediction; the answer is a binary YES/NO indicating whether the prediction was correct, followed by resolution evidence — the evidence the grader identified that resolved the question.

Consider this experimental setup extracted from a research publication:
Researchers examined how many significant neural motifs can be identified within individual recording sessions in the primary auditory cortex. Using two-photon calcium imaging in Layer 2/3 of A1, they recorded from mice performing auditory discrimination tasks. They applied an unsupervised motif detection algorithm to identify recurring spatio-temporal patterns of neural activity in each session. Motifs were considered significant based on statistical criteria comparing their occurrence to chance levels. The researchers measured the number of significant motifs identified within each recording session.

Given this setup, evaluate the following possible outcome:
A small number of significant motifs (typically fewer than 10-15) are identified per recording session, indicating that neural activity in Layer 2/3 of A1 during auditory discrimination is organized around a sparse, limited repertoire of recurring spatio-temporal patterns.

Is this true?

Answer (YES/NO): YES